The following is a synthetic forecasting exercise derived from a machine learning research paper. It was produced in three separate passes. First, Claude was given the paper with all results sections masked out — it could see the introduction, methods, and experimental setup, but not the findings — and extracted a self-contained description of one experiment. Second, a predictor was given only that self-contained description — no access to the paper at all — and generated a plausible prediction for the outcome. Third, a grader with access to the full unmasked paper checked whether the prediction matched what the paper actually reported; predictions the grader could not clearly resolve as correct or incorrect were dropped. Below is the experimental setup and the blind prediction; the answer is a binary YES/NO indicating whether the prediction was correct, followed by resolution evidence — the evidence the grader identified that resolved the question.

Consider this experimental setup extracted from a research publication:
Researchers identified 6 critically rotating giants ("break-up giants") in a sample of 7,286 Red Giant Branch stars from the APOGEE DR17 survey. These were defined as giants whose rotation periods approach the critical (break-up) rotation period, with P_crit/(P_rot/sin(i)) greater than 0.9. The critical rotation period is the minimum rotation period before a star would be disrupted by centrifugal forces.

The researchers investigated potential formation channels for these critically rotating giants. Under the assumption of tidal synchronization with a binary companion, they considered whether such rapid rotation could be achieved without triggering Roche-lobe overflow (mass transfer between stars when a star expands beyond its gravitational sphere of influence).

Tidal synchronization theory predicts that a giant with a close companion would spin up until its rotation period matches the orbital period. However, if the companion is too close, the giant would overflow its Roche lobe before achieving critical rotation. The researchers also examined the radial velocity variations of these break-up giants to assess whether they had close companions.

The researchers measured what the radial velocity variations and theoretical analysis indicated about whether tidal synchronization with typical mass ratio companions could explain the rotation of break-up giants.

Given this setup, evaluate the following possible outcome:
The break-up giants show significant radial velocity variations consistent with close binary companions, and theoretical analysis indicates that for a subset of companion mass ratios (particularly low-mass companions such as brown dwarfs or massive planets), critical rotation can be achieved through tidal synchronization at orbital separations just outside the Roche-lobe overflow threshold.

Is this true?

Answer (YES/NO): NO